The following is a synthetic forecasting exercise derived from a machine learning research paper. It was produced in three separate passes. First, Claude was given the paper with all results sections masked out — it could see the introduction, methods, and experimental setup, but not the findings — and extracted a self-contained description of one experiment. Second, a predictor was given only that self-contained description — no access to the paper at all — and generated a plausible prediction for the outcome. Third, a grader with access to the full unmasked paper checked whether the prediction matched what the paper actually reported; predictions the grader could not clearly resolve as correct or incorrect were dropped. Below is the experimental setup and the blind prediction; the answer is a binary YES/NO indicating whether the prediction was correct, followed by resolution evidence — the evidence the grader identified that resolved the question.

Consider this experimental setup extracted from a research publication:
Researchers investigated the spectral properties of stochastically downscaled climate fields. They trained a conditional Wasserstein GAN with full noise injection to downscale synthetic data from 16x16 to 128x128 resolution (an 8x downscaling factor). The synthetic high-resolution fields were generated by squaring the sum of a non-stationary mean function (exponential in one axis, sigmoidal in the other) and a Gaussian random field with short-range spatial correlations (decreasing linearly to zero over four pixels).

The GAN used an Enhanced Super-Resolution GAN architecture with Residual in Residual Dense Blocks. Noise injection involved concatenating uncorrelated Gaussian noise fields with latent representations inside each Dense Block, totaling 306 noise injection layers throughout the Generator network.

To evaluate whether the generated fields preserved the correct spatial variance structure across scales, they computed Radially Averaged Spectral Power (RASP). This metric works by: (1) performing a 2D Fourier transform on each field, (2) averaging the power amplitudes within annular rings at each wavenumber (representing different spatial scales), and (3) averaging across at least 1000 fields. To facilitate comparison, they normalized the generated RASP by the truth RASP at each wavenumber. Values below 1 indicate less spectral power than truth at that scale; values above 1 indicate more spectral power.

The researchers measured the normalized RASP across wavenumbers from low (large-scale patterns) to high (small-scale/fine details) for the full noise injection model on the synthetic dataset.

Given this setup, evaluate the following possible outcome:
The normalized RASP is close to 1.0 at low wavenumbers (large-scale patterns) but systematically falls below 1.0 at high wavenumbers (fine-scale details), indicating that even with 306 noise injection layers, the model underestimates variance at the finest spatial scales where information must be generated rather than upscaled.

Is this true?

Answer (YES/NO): NO